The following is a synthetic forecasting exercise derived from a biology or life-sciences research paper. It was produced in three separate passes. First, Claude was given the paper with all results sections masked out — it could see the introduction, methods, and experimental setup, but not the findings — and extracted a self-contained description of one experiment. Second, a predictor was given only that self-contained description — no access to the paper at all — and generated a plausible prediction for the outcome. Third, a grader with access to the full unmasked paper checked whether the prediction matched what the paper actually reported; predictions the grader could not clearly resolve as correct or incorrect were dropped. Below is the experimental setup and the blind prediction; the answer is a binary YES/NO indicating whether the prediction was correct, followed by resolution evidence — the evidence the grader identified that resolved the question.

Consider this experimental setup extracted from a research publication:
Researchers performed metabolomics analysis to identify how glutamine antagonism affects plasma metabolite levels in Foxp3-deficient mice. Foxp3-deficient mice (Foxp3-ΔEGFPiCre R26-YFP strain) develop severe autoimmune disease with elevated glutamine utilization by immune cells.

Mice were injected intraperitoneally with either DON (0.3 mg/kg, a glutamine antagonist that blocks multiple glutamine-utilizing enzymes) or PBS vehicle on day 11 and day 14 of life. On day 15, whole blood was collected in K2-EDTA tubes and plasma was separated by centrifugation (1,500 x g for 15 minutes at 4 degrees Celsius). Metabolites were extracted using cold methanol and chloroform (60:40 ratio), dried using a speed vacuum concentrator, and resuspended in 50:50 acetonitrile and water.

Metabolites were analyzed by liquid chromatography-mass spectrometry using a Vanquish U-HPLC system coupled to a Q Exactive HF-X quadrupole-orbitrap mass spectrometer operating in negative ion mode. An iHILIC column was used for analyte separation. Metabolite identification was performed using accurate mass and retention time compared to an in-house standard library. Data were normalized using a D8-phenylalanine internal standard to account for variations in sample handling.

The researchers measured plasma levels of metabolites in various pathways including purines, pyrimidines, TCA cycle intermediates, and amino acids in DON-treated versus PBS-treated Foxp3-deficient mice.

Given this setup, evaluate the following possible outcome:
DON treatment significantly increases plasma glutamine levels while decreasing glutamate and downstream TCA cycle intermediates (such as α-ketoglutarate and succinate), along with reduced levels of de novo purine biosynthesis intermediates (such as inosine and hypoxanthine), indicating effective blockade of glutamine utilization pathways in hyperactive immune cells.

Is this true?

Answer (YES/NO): NO